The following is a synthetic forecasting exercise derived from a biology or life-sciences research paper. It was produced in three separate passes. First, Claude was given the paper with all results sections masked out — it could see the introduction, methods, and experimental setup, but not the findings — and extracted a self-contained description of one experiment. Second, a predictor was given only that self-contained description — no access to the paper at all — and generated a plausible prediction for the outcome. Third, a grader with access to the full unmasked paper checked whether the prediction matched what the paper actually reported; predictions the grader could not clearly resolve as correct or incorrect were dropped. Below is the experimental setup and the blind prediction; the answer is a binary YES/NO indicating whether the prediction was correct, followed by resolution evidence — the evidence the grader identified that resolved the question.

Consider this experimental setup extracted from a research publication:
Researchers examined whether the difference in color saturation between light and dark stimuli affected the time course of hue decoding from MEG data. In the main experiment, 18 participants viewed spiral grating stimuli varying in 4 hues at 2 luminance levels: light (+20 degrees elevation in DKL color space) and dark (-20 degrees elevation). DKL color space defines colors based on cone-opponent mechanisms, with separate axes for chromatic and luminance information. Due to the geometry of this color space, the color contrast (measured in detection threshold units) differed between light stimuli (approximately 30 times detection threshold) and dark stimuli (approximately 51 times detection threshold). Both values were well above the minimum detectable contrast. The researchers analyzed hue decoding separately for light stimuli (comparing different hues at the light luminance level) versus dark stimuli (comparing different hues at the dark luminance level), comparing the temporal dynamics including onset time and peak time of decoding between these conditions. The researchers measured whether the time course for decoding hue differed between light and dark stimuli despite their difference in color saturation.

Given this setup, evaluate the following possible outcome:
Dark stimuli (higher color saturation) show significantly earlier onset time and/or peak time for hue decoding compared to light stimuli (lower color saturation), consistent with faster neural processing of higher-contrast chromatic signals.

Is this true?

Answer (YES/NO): NO